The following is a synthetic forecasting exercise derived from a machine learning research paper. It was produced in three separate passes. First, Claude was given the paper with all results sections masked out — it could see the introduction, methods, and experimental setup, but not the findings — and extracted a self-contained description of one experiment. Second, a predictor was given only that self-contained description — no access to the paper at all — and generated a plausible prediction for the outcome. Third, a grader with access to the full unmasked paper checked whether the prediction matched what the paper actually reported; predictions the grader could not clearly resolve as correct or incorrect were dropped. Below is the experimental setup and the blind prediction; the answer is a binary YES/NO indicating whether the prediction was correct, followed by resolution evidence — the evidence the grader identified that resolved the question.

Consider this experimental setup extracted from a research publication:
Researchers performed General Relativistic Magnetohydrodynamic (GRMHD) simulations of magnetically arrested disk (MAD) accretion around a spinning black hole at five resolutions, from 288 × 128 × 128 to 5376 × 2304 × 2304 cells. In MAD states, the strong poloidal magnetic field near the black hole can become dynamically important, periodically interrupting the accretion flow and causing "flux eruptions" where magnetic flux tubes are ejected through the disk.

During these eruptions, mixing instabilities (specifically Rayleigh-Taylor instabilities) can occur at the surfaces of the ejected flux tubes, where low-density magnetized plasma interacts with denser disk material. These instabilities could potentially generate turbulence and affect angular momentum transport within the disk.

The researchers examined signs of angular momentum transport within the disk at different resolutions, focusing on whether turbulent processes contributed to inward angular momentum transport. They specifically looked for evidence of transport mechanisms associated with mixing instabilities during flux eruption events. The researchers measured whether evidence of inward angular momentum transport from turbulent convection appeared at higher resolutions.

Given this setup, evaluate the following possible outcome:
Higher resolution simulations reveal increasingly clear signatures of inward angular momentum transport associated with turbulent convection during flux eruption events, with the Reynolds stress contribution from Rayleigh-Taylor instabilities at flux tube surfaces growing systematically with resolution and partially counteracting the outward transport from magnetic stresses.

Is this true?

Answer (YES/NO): NO